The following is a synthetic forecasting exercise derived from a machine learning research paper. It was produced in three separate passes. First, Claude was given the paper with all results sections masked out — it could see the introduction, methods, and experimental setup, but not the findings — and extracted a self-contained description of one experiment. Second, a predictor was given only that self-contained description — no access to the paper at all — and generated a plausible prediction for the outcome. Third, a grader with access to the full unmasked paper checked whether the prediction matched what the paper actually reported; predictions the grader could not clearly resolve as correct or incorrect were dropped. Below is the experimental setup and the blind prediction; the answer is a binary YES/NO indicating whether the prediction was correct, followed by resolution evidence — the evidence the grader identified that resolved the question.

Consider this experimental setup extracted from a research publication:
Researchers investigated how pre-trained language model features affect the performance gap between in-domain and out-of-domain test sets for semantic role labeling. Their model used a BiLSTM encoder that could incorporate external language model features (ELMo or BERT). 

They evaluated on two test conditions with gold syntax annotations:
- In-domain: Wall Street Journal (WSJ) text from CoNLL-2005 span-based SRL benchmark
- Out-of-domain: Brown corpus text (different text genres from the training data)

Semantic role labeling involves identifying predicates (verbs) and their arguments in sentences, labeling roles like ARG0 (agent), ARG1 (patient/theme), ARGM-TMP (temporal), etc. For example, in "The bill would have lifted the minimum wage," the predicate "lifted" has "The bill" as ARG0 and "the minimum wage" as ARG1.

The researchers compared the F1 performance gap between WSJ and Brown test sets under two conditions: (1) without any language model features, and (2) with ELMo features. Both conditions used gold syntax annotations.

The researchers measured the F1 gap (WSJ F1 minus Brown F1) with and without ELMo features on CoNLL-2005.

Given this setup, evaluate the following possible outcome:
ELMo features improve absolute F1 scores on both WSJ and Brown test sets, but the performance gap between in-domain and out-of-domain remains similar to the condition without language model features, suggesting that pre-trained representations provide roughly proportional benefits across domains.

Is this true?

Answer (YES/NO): NO